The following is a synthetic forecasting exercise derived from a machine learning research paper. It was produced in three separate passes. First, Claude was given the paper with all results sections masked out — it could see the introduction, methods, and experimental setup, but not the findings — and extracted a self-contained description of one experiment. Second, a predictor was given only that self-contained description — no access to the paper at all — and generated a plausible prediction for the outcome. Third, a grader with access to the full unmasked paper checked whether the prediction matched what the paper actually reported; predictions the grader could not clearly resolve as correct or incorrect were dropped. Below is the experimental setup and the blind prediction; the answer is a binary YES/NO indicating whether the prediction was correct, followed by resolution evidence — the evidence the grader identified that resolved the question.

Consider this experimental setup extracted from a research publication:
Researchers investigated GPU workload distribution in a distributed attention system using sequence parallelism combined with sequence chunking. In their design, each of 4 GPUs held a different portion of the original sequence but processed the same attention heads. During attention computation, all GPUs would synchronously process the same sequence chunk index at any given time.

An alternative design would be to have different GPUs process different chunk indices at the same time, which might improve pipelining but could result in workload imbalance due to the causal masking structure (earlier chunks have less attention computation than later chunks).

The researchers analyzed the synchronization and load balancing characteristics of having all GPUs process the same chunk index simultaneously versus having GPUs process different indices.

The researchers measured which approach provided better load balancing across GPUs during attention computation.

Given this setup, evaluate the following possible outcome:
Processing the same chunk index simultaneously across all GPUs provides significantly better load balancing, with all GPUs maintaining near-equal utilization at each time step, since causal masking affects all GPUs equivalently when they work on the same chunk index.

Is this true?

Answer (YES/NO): YES